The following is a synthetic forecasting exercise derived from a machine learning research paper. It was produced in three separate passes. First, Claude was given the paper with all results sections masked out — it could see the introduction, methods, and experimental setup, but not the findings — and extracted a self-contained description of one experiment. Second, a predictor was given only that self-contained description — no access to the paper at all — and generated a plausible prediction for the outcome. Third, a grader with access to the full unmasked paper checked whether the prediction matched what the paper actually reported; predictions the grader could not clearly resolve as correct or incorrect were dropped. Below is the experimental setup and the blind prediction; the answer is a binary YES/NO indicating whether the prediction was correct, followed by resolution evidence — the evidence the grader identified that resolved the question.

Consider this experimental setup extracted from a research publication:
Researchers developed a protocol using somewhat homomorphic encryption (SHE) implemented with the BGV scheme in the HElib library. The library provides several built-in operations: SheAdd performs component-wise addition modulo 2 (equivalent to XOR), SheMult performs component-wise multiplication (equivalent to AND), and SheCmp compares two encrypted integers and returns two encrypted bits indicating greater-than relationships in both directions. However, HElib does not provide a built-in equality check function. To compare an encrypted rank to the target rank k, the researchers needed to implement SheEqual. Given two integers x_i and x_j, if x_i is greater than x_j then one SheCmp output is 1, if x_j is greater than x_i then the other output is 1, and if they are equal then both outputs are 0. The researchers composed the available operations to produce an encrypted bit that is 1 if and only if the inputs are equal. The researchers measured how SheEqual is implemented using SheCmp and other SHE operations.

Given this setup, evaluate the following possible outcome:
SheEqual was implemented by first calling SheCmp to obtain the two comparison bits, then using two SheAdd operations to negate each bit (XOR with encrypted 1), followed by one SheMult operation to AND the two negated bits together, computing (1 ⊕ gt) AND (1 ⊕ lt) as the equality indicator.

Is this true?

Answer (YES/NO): NO